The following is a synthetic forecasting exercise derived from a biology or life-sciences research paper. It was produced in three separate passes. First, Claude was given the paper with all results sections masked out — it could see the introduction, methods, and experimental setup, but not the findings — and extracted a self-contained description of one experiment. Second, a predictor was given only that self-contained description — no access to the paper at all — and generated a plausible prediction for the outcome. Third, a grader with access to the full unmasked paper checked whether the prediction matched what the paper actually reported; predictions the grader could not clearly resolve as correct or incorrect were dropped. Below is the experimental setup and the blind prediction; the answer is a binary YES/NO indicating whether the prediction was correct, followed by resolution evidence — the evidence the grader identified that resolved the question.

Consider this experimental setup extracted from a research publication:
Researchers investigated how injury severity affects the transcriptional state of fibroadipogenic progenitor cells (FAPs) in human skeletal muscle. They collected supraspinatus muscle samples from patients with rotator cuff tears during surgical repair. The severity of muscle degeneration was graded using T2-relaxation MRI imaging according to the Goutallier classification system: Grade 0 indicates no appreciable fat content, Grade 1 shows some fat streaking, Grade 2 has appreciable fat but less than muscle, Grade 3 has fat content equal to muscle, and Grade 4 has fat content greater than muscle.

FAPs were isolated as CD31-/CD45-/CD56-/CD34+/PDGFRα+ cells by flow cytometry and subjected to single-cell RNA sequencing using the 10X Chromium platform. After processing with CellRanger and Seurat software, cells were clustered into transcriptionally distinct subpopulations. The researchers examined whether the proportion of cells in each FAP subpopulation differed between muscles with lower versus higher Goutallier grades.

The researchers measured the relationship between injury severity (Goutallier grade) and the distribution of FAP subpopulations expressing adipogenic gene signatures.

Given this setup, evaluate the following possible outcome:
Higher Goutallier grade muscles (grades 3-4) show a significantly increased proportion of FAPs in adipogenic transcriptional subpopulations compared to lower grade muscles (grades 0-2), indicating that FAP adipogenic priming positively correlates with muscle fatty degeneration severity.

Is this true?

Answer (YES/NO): NO